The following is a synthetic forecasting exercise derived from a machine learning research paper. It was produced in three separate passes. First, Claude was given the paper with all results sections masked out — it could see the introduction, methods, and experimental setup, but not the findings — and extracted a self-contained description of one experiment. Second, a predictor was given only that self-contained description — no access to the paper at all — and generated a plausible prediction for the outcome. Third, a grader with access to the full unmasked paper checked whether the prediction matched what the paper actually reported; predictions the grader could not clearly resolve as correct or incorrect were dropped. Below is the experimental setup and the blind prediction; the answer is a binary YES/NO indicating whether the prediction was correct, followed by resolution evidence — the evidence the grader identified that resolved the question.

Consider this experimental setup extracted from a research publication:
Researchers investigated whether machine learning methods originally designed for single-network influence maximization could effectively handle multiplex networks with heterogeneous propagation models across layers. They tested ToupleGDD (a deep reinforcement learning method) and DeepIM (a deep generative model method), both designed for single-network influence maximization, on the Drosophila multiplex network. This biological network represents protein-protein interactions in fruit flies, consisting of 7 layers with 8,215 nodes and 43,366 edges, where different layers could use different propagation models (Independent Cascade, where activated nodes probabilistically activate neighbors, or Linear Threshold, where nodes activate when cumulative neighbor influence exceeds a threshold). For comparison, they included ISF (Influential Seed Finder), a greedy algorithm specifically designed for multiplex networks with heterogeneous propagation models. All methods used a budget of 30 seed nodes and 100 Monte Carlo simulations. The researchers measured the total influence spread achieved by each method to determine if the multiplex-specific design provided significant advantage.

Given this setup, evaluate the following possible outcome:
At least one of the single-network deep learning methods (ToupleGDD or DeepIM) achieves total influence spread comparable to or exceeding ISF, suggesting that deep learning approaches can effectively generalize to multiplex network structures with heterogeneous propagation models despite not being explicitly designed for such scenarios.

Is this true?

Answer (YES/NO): YES